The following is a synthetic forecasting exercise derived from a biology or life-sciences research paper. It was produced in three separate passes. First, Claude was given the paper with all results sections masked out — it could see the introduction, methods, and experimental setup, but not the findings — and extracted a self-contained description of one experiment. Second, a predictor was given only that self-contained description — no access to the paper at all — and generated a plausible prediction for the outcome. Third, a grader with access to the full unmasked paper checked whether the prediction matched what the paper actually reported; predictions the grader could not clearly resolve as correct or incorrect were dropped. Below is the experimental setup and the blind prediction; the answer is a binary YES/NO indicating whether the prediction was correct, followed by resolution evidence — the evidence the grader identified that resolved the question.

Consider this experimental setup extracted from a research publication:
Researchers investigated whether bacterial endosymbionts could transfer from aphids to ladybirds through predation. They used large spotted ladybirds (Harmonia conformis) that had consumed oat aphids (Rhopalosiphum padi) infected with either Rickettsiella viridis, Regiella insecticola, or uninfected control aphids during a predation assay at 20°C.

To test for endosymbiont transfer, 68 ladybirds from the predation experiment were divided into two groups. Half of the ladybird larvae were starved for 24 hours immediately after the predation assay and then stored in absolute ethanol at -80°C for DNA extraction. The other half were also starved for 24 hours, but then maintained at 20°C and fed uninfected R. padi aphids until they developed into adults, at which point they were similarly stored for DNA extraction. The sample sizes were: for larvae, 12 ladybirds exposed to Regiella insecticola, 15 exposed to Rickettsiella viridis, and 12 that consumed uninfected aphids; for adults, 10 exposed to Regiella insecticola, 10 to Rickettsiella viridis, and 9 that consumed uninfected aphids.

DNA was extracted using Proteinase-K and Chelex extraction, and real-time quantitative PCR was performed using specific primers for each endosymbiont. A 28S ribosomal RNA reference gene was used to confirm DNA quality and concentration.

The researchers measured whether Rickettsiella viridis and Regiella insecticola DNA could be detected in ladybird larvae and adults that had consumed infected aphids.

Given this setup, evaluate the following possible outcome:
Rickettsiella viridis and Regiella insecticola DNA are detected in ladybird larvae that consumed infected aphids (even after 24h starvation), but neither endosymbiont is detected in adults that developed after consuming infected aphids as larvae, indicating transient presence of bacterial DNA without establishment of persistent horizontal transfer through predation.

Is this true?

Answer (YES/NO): NO